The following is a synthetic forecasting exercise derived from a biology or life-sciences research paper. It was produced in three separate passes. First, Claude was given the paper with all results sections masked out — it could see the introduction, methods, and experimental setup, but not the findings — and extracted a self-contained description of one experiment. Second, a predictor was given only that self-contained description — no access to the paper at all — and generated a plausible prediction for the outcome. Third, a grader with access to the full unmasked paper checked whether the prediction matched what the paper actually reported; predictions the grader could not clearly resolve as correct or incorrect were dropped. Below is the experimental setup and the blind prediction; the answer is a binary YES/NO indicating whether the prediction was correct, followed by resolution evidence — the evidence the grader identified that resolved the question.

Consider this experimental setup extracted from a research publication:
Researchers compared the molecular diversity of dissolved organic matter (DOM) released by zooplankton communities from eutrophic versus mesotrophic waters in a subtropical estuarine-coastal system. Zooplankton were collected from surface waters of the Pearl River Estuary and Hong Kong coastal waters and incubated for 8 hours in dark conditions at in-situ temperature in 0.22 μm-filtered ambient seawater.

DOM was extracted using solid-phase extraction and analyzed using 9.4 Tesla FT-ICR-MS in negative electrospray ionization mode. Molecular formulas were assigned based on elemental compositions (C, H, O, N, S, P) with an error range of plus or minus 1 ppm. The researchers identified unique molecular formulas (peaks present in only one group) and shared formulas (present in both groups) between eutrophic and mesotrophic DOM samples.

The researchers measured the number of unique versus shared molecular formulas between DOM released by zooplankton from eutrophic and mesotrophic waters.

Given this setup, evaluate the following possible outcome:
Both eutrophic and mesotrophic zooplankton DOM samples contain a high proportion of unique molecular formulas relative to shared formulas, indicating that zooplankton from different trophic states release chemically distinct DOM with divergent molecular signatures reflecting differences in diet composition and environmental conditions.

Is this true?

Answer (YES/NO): NO